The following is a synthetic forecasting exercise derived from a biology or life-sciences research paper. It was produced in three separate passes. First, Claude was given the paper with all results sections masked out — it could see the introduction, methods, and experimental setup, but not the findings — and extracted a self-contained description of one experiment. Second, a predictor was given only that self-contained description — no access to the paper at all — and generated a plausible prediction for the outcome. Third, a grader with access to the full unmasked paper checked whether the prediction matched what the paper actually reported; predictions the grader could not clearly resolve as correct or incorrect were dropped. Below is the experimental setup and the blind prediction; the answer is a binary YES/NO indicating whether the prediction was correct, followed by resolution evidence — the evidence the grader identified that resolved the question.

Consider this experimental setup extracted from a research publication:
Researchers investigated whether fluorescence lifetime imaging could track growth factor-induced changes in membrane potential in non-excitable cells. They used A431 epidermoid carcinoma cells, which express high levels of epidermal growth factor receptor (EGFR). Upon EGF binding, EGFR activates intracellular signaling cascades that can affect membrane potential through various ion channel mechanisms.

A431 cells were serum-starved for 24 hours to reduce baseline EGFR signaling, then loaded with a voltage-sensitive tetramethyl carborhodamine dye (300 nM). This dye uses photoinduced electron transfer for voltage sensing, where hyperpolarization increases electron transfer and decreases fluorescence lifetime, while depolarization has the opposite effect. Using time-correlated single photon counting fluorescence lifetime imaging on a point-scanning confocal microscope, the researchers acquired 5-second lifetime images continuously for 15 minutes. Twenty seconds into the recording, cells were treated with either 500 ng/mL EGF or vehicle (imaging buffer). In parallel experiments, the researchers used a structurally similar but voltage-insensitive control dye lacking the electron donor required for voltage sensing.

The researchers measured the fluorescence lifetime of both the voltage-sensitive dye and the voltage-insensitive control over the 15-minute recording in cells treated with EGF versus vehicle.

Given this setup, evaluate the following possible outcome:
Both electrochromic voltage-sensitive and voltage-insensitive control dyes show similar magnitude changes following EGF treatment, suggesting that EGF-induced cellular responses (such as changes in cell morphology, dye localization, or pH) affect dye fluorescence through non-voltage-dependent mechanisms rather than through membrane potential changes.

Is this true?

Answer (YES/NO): NO